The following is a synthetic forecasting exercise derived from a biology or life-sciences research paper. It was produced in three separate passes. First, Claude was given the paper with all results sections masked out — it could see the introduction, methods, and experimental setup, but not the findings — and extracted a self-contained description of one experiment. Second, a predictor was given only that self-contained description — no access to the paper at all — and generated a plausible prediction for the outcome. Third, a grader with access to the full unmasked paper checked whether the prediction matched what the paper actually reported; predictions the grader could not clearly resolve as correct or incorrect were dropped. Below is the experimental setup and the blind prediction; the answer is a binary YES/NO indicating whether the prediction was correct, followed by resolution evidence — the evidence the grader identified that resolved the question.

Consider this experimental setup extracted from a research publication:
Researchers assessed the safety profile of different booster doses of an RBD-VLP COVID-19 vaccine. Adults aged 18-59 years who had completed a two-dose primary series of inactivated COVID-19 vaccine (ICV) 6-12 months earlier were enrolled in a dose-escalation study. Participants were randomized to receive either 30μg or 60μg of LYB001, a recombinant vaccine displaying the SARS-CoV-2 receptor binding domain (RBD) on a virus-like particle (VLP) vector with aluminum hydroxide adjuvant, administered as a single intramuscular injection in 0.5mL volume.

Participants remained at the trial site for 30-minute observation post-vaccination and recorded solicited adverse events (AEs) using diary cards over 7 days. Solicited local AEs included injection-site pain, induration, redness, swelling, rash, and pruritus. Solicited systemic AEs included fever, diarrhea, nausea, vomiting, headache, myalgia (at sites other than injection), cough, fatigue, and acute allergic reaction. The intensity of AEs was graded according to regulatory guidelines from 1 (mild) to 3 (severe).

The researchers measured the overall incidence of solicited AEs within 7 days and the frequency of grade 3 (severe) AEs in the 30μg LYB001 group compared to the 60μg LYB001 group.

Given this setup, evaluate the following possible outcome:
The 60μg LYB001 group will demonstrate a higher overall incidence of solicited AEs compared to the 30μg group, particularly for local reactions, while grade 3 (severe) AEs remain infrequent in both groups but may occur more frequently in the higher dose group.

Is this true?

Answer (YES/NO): NO